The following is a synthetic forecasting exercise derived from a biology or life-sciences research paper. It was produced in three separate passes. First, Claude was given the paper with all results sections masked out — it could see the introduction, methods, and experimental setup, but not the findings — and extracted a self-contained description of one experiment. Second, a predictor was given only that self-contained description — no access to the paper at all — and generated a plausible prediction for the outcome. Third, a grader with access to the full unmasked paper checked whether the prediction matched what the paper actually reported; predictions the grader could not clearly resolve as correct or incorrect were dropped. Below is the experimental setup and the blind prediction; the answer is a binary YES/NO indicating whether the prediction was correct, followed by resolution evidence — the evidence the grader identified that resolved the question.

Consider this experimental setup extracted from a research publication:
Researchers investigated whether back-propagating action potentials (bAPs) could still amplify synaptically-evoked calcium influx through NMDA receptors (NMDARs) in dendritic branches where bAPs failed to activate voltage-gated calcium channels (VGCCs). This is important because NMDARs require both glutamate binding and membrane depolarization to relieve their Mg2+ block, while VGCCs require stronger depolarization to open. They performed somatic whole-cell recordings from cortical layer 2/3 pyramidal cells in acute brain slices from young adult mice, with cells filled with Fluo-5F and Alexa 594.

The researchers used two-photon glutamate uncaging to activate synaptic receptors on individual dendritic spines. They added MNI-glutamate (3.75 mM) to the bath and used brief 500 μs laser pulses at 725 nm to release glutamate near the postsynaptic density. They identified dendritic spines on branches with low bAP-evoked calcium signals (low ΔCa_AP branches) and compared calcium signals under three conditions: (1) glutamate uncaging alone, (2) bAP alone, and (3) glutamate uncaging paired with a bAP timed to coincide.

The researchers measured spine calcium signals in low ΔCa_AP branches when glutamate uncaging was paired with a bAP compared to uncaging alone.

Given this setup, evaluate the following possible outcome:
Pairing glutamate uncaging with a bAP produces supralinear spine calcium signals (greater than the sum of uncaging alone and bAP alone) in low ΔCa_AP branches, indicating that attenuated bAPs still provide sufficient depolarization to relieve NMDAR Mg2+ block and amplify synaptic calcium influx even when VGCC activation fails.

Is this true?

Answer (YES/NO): YES